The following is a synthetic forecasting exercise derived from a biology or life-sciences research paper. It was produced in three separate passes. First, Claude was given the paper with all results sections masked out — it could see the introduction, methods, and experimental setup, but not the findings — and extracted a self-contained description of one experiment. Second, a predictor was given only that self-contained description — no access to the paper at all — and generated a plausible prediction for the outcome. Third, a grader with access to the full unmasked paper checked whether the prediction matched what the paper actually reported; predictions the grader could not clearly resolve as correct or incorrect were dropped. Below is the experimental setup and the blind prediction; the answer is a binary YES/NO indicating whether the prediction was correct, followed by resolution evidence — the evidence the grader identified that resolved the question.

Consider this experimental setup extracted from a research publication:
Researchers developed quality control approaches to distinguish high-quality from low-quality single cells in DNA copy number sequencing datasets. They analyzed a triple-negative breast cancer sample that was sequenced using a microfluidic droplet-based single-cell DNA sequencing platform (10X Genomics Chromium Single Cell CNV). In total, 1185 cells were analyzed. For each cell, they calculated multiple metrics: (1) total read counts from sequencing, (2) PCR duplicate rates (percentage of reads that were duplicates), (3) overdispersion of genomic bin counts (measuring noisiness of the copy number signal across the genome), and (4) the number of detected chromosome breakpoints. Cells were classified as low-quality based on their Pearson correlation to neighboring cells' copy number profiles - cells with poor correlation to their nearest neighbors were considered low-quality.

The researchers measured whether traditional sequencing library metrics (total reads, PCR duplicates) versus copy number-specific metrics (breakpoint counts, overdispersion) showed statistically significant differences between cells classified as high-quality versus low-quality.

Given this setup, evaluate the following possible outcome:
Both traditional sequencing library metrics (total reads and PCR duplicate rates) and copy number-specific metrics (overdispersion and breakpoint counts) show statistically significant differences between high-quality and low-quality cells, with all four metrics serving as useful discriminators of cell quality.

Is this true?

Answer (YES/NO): NO